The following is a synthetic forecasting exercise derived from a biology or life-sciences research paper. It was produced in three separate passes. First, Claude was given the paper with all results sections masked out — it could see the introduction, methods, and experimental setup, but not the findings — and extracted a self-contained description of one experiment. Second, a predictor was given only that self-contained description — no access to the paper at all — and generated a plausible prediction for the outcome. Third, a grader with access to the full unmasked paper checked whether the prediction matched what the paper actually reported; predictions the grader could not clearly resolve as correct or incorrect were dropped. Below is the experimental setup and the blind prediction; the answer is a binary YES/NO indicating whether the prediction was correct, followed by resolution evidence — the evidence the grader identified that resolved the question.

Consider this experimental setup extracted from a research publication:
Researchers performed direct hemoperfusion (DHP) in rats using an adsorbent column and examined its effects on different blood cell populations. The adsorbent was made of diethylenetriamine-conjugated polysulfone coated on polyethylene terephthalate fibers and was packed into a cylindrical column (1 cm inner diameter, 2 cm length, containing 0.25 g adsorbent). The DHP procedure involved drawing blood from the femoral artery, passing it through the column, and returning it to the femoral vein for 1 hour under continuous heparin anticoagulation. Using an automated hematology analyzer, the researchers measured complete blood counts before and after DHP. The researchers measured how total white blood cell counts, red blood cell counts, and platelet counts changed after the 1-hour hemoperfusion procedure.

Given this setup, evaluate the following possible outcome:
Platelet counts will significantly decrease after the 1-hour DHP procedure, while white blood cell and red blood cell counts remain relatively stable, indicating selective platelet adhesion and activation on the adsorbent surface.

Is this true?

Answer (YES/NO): NO